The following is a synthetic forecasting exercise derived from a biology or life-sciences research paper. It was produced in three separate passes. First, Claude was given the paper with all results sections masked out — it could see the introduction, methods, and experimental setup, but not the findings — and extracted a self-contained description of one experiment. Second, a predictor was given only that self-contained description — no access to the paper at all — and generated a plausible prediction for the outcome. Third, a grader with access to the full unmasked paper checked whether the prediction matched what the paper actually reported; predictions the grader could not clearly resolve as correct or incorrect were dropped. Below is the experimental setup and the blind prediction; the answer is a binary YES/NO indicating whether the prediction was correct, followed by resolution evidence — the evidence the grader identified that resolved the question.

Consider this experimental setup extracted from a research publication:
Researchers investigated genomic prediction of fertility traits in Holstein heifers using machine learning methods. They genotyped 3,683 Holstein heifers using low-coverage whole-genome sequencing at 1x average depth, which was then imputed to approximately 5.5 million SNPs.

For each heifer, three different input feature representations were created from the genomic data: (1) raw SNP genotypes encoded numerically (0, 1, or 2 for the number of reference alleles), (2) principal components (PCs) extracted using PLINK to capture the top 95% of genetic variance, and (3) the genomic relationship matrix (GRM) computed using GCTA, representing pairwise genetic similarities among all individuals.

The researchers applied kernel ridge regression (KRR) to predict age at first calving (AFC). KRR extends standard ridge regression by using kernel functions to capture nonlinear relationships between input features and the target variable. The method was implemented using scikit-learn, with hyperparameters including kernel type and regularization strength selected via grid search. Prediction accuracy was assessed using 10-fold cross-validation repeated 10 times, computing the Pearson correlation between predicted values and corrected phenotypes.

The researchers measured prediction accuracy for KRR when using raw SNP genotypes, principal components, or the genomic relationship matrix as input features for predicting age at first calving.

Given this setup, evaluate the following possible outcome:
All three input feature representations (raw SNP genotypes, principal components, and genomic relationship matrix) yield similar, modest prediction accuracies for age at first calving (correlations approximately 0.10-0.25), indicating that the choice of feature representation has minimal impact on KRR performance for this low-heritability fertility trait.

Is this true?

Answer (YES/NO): NO